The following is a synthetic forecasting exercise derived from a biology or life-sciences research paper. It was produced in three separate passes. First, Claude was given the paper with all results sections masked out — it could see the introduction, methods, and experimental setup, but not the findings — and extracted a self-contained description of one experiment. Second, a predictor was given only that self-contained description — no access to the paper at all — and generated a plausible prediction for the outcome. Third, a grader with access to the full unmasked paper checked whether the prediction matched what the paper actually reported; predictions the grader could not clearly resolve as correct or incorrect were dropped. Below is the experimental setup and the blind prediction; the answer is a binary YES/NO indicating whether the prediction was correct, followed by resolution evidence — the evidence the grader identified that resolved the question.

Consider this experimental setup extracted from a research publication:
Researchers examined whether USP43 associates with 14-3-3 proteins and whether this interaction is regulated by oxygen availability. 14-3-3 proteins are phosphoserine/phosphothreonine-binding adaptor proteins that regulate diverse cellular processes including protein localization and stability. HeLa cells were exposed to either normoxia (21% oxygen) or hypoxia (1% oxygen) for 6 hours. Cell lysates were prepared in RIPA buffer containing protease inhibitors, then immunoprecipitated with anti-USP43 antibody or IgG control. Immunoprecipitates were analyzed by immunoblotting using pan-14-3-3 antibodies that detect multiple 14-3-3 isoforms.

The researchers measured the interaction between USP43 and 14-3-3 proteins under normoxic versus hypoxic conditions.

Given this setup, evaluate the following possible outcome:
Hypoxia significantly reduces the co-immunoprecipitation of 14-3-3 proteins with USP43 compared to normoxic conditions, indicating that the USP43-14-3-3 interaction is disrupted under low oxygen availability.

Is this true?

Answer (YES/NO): NO